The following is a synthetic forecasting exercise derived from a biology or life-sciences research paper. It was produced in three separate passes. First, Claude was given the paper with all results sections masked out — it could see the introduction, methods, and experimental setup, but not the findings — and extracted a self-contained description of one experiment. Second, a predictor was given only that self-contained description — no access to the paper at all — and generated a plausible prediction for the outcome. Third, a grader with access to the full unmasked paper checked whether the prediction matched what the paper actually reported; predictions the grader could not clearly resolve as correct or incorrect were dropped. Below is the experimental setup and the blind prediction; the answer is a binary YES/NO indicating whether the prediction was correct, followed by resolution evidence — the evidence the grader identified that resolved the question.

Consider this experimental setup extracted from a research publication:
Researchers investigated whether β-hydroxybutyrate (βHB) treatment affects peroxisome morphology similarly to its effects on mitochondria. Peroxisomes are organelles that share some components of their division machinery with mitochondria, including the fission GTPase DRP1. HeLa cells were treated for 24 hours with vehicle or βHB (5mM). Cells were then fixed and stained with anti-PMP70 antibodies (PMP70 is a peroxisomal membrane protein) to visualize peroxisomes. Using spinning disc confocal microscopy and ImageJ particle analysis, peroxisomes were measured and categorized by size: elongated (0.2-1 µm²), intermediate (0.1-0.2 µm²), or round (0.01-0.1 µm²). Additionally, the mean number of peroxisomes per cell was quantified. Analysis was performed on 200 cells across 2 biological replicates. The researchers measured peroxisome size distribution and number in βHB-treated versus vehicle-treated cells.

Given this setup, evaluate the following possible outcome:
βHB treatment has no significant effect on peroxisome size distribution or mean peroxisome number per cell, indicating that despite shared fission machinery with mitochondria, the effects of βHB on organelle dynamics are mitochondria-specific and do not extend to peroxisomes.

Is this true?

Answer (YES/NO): NO